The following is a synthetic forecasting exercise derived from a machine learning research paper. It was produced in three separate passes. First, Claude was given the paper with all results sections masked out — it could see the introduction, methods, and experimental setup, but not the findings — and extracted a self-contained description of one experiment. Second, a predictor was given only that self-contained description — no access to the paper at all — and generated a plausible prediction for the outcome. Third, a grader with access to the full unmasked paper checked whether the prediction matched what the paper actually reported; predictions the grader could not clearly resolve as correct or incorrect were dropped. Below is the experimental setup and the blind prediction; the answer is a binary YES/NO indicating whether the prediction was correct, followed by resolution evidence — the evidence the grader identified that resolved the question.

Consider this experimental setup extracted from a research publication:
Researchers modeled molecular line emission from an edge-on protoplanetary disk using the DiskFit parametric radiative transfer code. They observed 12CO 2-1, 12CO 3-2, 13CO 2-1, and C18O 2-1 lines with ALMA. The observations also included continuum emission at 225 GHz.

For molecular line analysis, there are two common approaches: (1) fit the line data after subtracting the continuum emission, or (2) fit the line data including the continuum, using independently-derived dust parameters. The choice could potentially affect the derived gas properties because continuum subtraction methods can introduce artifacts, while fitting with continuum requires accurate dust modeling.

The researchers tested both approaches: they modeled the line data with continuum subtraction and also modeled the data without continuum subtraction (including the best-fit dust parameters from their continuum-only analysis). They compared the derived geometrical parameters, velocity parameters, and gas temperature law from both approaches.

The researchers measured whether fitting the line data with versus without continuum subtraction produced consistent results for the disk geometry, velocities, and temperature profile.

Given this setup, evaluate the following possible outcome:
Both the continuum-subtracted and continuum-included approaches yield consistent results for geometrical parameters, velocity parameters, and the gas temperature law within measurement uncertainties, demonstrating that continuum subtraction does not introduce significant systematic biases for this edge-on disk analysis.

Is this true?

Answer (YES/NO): YES